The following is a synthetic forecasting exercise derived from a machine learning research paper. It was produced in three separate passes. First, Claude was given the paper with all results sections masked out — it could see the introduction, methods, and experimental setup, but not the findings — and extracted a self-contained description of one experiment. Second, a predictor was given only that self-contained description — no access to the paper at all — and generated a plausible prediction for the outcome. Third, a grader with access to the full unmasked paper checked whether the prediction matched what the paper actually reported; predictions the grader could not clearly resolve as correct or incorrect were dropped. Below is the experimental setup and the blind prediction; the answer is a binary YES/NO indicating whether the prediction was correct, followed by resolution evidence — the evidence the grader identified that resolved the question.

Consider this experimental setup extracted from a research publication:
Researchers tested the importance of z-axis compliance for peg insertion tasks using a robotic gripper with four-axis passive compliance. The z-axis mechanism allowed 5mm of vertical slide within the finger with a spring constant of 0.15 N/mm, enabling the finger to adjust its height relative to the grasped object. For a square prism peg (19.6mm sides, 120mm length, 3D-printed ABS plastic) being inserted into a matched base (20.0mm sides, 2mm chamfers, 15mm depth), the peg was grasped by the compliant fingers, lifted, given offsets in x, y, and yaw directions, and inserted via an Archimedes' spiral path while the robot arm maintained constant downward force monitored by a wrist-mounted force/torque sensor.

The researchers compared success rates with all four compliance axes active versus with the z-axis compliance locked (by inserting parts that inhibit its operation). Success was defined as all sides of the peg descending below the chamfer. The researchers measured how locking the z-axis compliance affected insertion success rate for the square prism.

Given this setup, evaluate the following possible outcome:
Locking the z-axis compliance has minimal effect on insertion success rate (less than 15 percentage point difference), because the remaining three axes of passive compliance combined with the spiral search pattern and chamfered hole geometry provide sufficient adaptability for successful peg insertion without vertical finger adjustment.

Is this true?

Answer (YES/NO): NO